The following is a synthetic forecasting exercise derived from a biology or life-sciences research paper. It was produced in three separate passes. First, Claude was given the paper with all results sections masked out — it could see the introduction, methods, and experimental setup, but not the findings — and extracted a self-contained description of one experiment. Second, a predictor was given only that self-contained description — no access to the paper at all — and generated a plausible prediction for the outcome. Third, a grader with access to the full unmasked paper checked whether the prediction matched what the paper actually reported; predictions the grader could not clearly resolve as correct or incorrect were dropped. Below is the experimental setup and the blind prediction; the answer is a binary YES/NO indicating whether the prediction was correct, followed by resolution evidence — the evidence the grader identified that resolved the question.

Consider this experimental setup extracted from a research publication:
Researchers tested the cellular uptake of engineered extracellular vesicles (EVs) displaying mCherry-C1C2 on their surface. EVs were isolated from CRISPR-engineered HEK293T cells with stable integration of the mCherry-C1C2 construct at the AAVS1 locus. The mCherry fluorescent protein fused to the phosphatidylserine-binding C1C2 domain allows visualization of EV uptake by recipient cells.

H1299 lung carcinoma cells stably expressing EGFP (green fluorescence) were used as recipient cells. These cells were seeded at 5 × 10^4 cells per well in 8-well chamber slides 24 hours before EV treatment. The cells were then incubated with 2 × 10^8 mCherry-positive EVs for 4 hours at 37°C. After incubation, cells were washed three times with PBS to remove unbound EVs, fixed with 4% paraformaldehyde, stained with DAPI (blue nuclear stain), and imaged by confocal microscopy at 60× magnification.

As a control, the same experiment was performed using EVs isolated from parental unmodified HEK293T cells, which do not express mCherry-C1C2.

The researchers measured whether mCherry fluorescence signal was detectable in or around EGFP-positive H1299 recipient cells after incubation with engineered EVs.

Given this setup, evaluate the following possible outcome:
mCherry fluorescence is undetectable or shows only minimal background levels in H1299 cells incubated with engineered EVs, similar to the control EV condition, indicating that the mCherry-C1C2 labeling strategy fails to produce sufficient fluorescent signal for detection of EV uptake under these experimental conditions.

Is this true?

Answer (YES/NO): NO